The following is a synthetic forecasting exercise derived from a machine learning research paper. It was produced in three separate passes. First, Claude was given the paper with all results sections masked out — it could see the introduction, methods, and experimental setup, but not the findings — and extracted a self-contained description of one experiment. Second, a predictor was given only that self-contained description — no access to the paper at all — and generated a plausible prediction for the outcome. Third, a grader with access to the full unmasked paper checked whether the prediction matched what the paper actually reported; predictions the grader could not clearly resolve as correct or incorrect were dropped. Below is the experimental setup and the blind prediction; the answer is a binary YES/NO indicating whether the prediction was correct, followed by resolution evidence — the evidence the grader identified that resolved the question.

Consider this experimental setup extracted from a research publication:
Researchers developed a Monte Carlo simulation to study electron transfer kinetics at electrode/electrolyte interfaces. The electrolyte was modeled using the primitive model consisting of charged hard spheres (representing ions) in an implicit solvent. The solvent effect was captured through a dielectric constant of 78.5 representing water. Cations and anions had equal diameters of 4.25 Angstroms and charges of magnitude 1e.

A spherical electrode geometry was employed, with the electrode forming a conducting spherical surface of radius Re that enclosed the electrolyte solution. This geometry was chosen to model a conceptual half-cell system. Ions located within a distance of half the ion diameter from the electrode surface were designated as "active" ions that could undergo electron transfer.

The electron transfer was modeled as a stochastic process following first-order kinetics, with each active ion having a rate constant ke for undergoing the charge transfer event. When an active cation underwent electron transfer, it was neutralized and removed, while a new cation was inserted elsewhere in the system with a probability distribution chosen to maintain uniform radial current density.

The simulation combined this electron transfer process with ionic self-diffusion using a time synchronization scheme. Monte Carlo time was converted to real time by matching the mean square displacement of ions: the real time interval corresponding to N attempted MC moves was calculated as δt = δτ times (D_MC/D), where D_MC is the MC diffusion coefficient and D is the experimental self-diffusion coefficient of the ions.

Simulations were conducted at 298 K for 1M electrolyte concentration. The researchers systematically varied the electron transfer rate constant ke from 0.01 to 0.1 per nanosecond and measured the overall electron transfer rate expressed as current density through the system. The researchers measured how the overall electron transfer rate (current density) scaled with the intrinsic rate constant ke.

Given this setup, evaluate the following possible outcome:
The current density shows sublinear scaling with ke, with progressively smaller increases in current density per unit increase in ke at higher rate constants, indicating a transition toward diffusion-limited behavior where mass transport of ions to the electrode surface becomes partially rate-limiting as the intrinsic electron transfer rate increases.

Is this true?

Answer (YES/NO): YES